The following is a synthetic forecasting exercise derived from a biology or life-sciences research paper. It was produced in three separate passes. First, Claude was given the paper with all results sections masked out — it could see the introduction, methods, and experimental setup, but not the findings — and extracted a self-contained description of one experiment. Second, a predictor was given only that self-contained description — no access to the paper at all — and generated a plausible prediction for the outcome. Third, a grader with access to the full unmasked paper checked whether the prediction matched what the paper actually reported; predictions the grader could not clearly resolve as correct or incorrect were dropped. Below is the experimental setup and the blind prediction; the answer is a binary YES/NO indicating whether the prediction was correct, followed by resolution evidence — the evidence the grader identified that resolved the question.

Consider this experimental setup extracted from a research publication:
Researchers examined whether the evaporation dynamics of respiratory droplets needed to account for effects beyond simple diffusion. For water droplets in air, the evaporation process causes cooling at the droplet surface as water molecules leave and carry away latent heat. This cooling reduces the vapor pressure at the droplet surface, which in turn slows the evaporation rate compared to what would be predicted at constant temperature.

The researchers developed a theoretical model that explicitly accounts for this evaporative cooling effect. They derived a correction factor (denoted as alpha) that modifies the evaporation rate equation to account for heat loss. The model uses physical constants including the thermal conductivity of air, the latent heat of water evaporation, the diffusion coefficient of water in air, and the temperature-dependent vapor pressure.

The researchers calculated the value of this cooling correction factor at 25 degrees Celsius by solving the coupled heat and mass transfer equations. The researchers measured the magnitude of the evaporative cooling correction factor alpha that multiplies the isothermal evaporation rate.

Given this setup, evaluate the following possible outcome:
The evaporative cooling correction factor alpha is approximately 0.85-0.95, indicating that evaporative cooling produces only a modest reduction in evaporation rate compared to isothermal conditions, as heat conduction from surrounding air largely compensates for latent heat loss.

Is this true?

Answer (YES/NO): NO